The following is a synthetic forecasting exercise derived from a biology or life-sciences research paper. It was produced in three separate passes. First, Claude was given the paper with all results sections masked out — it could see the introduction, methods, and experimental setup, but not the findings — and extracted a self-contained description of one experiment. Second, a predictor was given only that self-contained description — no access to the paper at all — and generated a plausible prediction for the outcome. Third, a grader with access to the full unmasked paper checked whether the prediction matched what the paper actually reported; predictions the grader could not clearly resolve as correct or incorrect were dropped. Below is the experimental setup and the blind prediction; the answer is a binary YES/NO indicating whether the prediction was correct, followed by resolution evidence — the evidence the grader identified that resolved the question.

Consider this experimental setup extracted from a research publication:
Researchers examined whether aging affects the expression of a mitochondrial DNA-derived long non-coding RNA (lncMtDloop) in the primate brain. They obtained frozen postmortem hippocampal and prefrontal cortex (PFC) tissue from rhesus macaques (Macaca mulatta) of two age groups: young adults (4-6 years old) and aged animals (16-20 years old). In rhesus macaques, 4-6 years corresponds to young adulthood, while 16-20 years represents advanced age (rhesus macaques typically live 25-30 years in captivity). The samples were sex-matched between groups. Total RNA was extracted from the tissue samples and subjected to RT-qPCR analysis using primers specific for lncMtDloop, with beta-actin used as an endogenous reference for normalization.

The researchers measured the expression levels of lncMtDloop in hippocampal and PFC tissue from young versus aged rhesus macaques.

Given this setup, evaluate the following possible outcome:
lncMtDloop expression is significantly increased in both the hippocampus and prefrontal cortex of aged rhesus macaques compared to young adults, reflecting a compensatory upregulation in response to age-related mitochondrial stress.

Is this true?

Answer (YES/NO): NO